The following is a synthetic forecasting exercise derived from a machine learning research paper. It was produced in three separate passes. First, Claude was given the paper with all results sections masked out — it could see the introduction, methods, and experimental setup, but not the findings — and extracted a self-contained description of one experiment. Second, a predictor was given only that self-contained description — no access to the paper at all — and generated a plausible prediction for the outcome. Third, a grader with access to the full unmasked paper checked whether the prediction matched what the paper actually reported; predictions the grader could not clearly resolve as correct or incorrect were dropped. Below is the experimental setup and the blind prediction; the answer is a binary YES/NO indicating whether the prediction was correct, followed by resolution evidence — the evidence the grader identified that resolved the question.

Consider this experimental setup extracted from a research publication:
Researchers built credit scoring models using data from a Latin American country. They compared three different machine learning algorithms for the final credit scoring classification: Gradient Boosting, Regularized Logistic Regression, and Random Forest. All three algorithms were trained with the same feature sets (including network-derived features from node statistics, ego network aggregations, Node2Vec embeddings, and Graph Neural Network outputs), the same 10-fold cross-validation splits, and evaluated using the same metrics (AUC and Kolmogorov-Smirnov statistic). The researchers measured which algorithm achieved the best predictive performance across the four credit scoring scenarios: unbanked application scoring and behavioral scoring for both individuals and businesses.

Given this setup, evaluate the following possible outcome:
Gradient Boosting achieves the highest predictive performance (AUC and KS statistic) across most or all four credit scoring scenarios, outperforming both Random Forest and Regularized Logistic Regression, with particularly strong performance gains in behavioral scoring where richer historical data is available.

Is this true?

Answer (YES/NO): NO